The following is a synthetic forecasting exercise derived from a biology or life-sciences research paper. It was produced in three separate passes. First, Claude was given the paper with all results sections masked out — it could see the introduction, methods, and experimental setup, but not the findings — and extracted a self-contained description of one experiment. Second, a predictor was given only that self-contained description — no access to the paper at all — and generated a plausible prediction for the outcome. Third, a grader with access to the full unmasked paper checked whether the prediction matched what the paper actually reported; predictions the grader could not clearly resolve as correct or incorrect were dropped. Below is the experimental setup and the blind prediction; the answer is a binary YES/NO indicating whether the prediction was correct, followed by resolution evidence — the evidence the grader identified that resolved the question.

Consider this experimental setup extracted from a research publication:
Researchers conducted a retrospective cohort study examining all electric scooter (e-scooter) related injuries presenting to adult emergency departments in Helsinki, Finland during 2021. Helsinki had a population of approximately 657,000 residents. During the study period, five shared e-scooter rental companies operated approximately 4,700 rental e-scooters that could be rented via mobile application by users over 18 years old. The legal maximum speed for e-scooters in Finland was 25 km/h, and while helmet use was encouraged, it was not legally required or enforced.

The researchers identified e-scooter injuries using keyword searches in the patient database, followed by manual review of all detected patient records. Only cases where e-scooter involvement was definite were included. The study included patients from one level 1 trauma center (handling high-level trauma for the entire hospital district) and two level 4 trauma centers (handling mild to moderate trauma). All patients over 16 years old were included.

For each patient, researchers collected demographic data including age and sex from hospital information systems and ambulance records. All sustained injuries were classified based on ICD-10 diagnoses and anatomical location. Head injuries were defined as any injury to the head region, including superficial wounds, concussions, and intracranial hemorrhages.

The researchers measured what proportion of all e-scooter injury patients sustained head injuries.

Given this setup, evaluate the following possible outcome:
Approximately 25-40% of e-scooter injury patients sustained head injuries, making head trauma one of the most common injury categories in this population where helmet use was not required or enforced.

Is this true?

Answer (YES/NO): NO